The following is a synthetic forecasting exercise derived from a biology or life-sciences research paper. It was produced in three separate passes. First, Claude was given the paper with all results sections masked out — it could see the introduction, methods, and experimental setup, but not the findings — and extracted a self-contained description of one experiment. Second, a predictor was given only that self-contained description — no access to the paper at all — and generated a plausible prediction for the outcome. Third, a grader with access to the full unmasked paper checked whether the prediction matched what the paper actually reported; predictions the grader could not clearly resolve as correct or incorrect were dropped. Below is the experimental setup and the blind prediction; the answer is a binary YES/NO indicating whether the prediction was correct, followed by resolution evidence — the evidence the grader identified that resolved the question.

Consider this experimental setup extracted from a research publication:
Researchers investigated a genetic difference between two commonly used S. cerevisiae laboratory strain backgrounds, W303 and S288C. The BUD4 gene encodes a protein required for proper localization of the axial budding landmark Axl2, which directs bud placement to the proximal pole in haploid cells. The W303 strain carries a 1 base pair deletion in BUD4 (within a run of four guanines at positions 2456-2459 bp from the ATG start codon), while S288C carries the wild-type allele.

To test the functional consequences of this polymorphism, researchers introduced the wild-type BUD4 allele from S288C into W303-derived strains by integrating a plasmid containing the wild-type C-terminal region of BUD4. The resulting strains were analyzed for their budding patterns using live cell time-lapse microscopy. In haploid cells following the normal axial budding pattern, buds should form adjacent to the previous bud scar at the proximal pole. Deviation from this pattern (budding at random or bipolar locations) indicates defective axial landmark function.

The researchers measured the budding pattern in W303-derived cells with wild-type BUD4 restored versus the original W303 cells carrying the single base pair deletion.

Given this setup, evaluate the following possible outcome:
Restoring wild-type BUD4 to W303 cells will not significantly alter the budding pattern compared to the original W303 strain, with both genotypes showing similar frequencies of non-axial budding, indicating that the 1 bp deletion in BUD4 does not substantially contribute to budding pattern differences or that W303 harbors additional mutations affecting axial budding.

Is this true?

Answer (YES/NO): NO